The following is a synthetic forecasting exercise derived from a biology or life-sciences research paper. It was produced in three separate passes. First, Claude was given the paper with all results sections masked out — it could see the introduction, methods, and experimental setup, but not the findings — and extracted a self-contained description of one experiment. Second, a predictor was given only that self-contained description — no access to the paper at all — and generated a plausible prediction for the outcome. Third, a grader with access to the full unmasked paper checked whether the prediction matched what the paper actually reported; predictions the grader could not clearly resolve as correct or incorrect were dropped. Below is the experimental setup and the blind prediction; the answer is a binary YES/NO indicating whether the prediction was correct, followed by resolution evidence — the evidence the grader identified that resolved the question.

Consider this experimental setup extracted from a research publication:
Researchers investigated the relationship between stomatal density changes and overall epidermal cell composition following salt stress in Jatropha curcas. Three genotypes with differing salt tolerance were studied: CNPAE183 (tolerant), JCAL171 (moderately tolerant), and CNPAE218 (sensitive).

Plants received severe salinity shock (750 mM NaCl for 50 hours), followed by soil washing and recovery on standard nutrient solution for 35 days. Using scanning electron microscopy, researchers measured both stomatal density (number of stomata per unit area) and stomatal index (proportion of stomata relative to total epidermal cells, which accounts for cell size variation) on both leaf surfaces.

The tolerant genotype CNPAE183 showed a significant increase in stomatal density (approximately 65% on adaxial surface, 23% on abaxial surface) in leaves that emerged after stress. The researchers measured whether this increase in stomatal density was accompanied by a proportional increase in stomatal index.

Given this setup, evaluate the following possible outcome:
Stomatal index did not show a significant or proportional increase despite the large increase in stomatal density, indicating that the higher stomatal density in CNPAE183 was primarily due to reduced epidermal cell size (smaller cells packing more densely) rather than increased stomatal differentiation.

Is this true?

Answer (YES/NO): NO